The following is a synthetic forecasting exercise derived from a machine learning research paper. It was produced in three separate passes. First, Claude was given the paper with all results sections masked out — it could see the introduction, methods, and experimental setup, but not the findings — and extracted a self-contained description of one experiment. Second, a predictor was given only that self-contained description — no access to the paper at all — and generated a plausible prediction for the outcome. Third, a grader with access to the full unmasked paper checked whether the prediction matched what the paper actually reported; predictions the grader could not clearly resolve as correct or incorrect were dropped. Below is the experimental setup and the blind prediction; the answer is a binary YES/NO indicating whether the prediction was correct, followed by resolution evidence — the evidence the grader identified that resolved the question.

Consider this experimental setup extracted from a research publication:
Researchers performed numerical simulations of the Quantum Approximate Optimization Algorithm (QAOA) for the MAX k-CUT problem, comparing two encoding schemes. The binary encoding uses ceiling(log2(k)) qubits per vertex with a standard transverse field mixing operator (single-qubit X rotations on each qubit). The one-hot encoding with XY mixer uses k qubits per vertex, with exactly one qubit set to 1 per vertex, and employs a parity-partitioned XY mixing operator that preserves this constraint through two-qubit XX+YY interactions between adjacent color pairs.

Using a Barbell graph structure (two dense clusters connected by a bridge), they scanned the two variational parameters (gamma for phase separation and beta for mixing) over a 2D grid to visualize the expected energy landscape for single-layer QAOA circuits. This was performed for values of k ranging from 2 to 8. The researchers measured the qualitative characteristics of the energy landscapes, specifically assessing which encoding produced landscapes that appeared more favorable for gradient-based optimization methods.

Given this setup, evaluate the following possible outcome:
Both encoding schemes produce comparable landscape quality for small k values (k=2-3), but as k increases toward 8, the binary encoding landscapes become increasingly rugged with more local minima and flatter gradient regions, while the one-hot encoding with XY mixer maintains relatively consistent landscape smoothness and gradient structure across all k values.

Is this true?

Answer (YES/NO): NO